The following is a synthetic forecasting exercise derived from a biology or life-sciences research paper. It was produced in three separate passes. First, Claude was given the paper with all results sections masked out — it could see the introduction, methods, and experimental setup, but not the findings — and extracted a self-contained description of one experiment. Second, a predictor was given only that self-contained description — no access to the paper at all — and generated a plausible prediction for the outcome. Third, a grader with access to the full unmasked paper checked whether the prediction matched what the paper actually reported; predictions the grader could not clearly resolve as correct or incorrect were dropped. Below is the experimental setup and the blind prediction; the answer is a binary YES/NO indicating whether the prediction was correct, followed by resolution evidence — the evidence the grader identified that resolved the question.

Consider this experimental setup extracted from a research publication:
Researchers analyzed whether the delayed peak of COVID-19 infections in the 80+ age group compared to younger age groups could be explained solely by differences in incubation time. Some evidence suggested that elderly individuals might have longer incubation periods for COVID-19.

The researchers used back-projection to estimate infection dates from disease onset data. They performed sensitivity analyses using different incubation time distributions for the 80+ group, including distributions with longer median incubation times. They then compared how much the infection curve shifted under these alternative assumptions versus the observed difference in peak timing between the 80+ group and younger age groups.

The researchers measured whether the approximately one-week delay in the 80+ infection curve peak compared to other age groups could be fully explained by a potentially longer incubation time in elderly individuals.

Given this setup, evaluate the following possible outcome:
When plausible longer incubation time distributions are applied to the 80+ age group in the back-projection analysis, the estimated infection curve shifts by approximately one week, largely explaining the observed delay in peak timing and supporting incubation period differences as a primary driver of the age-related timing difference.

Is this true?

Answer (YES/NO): NO